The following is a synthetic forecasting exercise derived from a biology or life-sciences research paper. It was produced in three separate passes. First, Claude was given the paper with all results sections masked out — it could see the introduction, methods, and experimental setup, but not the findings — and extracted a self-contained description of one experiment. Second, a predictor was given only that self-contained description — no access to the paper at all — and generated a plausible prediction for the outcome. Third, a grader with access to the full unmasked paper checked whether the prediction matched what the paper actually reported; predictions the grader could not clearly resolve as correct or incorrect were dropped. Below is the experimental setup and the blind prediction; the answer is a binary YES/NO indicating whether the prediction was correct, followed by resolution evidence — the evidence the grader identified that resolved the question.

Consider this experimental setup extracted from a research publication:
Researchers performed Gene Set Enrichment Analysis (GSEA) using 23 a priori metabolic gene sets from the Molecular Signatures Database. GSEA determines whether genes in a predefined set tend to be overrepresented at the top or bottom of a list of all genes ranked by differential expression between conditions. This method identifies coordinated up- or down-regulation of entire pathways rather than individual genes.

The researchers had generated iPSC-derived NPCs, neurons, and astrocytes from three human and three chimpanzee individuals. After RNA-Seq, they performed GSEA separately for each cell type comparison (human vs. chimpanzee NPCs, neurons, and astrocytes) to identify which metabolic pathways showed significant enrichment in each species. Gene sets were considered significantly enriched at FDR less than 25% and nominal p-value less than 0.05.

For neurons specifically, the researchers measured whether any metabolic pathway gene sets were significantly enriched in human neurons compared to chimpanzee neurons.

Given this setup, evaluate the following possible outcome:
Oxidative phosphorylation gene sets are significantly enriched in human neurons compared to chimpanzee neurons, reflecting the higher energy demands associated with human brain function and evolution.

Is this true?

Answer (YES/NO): YES